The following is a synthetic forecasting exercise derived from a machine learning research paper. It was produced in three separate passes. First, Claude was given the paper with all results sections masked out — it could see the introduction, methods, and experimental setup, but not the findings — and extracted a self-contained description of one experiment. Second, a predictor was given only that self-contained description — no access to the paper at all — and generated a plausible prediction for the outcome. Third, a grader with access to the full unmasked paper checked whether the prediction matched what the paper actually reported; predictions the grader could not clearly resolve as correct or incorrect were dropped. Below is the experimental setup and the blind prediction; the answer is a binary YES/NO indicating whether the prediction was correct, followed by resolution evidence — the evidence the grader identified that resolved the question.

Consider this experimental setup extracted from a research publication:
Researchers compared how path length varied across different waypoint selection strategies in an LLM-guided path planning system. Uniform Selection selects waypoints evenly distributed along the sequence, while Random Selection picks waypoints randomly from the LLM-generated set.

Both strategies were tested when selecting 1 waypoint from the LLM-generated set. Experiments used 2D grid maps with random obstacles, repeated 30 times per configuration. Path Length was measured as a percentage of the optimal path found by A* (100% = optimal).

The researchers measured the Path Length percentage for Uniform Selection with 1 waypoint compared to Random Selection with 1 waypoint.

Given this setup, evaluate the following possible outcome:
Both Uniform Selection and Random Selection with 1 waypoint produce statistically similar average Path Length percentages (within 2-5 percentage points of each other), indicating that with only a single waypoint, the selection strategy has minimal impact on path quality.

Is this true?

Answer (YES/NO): NO